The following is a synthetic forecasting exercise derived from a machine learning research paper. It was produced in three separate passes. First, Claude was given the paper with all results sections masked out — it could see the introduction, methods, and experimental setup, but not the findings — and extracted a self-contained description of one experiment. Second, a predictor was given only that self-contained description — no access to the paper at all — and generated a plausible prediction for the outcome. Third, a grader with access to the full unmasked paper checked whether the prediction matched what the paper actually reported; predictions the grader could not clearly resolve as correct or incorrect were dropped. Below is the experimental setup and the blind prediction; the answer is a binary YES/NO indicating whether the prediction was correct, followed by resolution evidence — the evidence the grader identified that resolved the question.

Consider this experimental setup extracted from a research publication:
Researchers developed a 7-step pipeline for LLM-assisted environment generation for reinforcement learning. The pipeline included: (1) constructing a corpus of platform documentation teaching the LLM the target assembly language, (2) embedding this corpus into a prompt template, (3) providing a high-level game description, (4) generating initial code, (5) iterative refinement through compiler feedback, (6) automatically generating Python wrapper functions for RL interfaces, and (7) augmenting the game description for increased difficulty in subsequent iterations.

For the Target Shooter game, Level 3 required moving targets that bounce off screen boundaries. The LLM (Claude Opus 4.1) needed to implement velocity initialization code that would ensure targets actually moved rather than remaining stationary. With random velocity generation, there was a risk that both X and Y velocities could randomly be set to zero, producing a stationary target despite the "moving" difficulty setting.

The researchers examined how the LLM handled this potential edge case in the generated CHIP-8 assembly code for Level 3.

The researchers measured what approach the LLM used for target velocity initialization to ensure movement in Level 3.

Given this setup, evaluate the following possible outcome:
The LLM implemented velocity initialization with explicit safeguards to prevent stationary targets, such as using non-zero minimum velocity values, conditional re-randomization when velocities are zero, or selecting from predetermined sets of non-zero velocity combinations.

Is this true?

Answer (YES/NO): YES